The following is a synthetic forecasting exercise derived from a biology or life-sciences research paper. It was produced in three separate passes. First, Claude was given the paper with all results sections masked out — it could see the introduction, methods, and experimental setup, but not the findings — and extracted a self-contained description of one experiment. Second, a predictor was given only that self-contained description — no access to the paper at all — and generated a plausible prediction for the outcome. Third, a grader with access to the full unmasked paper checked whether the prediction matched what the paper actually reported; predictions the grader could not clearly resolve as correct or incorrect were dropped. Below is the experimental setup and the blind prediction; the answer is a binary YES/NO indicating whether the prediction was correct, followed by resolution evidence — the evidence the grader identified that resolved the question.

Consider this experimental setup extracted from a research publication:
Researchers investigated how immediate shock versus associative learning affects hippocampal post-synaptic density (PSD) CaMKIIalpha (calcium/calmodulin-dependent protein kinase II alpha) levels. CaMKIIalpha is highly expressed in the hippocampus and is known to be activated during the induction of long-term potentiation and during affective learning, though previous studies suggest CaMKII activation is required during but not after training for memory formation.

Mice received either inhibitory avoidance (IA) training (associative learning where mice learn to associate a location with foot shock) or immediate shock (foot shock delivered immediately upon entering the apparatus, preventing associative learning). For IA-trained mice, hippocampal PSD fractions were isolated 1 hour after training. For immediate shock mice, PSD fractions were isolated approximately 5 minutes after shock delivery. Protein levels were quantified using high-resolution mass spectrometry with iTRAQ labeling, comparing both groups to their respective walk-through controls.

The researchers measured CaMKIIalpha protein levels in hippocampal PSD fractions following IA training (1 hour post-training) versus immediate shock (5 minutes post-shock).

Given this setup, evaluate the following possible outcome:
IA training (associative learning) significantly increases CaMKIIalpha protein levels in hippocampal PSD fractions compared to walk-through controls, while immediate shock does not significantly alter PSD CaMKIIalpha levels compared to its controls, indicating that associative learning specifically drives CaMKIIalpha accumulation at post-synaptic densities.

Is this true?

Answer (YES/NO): NO